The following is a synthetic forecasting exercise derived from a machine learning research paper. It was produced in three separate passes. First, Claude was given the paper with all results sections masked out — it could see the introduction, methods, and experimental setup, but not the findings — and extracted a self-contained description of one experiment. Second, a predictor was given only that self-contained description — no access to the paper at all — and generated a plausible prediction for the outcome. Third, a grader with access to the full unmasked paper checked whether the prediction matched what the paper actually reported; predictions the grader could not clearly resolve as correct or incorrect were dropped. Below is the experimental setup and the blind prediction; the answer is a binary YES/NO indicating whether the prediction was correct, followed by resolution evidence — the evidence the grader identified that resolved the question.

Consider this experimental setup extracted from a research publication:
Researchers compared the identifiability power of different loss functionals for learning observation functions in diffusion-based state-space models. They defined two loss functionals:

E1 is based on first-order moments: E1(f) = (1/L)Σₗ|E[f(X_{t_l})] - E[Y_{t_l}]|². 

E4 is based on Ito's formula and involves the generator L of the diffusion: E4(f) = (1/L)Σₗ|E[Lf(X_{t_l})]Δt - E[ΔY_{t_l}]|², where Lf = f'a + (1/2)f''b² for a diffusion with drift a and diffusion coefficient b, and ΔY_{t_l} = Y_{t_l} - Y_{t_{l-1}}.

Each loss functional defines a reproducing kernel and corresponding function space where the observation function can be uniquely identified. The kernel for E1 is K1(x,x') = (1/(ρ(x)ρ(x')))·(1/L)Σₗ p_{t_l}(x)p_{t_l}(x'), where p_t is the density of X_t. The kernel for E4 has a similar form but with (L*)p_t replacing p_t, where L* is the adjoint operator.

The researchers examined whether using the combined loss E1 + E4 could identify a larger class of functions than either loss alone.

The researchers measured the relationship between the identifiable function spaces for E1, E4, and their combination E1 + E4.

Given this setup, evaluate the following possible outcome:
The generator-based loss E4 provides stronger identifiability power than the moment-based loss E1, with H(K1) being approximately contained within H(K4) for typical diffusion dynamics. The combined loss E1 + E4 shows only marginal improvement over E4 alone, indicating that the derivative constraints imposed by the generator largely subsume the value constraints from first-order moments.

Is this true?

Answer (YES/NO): NO